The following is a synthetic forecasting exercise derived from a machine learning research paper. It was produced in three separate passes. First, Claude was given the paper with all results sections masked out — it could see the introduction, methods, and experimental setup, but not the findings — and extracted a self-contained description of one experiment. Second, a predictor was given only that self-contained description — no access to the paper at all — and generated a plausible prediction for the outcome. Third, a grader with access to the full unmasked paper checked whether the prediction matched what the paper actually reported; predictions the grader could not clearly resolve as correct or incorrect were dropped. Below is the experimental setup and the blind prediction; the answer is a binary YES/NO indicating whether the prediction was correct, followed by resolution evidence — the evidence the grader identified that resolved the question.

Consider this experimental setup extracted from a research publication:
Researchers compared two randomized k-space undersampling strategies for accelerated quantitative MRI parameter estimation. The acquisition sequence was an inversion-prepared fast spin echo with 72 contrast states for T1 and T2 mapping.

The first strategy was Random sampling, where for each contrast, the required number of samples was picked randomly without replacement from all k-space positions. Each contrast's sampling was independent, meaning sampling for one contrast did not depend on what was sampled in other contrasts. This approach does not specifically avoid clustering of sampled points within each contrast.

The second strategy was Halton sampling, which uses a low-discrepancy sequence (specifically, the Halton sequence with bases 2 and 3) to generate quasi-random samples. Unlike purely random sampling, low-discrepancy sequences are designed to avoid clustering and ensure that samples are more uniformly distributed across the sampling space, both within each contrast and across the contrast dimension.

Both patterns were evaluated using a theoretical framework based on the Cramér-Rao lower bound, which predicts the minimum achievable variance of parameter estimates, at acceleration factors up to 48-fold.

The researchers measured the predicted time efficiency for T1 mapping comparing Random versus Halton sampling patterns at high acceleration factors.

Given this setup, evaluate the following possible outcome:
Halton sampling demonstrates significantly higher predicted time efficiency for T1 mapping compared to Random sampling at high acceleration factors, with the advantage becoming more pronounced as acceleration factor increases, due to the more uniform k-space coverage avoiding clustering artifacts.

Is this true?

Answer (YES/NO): NO